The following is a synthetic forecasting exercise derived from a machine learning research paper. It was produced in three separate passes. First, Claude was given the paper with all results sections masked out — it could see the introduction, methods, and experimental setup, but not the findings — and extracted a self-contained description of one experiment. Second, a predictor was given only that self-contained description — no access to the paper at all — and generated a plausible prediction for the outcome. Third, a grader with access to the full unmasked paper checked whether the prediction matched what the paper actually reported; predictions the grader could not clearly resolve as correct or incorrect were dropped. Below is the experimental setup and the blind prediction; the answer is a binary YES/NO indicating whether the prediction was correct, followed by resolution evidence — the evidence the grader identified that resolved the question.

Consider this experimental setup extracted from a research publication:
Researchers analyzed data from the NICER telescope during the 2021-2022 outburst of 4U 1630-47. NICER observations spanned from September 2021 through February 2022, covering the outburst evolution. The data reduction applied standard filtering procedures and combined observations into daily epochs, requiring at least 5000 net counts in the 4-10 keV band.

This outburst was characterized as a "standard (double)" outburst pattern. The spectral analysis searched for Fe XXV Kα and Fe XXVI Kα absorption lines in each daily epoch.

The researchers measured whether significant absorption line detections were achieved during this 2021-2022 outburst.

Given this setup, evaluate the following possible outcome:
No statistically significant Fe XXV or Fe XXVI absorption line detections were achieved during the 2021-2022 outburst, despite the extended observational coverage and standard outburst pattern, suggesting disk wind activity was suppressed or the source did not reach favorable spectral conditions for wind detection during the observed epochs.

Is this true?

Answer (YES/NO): YES